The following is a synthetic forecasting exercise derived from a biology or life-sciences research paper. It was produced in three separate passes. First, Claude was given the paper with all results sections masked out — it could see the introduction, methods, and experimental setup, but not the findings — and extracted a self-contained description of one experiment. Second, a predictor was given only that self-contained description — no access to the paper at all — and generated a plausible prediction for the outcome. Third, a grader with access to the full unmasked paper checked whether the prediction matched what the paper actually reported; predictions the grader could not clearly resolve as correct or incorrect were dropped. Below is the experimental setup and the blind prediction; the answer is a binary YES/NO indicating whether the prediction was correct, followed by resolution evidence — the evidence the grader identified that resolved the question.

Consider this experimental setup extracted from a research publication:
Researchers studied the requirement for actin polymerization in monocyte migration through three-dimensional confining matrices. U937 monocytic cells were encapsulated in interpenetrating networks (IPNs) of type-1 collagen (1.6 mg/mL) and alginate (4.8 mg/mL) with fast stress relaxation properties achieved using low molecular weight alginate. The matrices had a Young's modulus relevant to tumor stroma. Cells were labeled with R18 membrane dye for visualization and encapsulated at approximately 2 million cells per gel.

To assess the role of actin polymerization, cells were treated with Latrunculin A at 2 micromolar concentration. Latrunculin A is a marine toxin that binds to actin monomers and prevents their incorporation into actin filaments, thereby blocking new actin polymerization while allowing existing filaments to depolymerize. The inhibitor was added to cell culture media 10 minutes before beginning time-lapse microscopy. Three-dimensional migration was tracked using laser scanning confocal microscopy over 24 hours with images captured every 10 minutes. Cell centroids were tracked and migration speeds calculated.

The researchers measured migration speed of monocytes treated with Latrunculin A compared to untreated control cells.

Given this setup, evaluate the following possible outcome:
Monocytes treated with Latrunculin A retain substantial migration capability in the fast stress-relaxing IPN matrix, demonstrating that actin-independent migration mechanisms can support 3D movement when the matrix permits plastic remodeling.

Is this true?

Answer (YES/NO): NO